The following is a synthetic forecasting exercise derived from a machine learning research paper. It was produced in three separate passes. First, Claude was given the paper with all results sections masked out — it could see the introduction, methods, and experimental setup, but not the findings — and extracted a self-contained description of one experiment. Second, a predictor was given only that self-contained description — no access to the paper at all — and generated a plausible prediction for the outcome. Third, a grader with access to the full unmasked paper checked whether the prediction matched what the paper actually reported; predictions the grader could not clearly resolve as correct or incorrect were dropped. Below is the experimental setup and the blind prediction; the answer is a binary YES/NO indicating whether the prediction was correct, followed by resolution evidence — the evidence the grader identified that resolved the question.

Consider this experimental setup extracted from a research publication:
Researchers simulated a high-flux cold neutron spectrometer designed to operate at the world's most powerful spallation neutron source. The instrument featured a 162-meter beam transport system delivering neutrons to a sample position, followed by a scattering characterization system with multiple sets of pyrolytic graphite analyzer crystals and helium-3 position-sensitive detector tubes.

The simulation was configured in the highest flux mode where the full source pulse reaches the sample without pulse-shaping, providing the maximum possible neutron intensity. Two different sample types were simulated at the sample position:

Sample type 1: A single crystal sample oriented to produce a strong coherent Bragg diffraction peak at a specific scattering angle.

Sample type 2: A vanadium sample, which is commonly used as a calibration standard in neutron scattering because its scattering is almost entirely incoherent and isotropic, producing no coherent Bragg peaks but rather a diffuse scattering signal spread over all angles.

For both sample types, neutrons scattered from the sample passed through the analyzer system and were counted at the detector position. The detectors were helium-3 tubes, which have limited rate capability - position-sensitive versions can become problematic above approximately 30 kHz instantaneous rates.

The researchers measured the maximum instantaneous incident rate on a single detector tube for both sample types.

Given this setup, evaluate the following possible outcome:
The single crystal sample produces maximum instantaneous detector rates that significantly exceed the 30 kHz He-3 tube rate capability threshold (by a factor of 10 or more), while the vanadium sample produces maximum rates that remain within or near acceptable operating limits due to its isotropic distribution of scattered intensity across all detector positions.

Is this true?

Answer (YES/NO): NO